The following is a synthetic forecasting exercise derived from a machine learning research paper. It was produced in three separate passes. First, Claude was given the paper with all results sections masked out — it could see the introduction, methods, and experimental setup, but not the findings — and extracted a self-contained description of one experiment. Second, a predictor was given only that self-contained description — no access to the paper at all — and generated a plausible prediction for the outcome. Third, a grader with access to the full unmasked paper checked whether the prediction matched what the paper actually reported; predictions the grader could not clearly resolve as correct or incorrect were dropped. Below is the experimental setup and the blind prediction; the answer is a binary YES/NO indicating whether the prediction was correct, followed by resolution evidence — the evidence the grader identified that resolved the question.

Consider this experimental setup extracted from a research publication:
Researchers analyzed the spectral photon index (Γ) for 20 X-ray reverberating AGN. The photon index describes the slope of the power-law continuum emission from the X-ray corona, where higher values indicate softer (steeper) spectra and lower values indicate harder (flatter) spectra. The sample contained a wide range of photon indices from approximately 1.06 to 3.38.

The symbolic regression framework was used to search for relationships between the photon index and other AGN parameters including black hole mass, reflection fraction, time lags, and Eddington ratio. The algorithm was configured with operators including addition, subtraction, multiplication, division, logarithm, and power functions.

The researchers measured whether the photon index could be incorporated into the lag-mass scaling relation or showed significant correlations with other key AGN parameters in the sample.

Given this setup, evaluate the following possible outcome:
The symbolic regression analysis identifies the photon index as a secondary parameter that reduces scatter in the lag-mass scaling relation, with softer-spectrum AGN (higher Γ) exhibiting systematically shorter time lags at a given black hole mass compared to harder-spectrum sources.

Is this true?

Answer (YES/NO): NO